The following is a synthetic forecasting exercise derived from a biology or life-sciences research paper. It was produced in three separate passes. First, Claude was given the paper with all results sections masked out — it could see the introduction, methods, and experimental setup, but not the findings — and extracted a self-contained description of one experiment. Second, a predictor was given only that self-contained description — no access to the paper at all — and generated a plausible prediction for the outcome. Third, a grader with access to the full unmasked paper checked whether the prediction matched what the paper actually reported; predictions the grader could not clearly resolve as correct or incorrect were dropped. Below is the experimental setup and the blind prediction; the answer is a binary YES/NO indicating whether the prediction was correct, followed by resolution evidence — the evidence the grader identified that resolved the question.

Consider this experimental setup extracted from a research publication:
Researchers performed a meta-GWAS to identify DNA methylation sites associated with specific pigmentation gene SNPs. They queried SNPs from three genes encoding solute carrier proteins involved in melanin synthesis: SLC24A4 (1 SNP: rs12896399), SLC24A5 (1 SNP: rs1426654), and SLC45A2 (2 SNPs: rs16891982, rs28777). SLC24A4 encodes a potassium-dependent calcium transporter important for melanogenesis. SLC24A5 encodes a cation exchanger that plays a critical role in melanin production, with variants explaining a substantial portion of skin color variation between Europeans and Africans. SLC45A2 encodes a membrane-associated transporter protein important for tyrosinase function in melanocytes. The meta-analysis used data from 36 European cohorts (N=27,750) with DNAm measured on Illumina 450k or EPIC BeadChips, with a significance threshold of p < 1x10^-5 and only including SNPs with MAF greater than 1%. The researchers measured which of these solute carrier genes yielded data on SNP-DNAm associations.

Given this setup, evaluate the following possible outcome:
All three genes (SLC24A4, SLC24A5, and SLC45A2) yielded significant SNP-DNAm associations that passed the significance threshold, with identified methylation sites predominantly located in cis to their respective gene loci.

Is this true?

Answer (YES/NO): NO